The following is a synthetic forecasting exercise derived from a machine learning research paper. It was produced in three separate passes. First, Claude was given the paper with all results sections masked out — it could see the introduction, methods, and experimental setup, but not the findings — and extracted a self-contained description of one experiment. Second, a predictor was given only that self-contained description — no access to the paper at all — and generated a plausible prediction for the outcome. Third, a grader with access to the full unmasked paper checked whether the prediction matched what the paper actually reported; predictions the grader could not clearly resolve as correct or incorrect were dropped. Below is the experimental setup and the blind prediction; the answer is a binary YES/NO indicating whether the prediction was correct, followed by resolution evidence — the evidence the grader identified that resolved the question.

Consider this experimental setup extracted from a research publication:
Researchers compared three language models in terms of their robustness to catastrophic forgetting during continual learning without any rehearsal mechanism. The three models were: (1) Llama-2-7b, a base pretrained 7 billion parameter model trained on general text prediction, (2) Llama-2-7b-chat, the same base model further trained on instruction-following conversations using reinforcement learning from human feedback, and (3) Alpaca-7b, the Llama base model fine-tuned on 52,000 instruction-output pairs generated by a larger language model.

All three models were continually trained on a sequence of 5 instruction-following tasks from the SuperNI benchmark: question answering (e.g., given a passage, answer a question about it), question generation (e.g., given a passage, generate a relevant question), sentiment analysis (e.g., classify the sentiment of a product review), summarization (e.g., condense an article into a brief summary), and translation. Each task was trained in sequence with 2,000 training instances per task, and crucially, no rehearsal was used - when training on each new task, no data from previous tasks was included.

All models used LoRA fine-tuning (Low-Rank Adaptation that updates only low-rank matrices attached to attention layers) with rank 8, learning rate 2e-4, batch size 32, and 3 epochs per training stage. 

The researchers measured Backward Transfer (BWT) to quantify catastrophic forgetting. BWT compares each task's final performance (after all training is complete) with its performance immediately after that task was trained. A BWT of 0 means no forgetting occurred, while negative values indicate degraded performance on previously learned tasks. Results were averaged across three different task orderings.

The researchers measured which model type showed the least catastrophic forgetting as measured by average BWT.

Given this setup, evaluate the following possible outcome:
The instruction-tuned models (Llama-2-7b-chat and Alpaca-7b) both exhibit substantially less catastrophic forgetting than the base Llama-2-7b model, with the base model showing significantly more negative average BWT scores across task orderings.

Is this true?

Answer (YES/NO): YES